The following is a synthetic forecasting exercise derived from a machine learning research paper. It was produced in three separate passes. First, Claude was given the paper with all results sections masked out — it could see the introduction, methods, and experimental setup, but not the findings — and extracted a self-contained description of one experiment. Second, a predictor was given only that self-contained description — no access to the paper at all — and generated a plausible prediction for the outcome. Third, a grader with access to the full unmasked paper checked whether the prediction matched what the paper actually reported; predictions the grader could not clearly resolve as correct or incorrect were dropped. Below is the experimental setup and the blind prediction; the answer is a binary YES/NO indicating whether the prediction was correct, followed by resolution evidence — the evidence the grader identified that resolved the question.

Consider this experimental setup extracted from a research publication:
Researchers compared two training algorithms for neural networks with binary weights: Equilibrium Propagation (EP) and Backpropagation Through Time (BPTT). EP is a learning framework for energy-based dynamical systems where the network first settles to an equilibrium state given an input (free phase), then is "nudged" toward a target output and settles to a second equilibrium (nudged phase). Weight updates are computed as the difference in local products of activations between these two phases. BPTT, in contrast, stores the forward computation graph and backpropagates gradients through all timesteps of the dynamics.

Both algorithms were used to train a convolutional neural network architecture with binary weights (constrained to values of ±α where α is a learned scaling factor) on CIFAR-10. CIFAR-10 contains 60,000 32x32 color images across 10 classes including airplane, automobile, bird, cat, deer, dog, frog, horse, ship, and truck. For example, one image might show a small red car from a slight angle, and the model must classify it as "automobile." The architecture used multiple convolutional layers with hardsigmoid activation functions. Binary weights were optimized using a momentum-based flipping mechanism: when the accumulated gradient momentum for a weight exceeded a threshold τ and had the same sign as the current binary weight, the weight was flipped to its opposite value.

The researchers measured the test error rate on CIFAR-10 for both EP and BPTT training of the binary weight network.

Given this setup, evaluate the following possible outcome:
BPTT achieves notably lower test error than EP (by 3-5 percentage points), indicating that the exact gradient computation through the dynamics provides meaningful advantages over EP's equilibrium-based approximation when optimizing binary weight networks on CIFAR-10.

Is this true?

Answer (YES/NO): NO